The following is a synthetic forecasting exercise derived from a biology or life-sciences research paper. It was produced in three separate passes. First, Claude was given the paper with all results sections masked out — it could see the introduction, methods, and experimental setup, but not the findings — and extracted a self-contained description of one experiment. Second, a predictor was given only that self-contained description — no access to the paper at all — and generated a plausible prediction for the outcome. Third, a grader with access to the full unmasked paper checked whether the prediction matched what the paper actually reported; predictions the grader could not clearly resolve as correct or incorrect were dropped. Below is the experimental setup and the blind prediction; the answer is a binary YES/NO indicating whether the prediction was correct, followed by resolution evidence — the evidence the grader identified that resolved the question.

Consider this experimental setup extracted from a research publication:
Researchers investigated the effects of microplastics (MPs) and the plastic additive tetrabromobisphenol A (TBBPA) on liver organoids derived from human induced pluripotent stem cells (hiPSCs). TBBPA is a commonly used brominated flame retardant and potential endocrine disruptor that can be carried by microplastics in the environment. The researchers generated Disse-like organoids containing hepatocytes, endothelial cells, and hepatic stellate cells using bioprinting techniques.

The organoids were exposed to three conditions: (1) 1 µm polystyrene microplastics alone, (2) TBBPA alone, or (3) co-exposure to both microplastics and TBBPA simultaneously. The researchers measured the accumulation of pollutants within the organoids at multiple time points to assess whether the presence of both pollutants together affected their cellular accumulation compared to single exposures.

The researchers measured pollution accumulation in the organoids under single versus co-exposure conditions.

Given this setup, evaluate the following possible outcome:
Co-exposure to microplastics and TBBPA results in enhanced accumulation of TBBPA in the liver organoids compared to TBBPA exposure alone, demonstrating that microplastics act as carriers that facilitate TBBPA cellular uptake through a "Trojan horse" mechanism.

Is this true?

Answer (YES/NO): NO